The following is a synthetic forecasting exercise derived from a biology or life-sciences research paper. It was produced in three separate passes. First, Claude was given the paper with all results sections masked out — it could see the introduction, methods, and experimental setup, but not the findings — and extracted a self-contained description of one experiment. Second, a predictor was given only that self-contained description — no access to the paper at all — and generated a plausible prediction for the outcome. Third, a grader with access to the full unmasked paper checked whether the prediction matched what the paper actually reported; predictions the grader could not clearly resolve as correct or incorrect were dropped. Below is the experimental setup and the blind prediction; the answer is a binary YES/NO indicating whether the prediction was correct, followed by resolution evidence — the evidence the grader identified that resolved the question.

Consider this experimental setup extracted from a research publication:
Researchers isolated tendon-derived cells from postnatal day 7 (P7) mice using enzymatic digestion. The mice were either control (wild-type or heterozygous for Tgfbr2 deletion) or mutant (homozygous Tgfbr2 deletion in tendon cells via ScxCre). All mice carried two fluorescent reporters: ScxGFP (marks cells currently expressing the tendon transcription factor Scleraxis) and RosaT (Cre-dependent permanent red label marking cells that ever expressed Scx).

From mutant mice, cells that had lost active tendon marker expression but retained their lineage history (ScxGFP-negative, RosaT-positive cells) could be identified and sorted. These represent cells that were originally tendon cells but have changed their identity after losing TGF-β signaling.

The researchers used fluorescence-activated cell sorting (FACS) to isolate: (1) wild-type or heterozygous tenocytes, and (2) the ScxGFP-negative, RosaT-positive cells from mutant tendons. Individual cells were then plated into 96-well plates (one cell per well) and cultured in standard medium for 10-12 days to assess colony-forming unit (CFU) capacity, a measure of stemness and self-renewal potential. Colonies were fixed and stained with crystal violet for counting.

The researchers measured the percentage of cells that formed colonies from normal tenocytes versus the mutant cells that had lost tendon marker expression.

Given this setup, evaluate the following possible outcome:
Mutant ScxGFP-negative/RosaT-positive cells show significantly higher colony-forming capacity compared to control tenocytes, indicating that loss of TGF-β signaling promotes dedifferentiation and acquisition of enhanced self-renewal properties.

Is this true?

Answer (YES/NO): YES